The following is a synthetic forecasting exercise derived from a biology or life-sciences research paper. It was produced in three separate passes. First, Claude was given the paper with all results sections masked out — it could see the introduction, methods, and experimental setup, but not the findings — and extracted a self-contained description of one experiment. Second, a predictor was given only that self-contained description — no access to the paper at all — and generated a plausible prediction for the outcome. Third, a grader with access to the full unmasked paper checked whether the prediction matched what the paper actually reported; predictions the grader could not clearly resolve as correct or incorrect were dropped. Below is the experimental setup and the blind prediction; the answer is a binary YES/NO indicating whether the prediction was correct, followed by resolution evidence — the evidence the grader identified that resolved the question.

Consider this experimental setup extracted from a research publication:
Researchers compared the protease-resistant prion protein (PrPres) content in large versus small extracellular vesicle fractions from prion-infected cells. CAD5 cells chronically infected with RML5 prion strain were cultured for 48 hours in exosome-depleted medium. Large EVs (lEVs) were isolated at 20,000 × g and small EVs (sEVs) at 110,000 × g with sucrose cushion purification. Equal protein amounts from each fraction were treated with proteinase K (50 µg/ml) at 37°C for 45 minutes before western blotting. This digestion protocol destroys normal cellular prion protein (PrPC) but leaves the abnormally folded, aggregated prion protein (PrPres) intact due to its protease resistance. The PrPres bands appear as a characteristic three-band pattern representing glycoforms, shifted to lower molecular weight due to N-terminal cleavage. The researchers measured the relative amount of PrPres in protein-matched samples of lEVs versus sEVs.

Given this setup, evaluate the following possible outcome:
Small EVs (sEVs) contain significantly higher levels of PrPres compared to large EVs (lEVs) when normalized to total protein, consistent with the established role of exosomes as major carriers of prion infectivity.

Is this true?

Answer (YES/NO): NO